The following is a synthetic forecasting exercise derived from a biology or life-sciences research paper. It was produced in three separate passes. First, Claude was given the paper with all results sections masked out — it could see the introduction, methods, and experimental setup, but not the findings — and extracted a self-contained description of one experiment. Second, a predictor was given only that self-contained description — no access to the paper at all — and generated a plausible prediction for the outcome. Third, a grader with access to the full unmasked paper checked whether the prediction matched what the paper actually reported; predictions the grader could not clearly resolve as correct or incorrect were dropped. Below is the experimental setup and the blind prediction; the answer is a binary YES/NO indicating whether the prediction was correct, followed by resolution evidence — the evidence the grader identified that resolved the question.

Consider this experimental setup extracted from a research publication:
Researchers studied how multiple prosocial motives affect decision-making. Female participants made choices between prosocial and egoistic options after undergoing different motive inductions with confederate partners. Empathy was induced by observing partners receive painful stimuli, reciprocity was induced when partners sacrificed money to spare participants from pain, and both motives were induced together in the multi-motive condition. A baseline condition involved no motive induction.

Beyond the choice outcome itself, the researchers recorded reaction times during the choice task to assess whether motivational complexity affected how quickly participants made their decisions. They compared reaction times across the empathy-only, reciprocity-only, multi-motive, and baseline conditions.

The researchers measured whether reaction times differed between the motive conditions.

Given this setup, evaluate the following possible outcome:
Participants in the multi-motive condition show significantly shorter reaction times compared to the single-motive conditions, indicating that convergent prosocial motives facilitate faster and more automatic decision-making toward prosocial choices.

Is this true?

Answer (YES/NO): NO